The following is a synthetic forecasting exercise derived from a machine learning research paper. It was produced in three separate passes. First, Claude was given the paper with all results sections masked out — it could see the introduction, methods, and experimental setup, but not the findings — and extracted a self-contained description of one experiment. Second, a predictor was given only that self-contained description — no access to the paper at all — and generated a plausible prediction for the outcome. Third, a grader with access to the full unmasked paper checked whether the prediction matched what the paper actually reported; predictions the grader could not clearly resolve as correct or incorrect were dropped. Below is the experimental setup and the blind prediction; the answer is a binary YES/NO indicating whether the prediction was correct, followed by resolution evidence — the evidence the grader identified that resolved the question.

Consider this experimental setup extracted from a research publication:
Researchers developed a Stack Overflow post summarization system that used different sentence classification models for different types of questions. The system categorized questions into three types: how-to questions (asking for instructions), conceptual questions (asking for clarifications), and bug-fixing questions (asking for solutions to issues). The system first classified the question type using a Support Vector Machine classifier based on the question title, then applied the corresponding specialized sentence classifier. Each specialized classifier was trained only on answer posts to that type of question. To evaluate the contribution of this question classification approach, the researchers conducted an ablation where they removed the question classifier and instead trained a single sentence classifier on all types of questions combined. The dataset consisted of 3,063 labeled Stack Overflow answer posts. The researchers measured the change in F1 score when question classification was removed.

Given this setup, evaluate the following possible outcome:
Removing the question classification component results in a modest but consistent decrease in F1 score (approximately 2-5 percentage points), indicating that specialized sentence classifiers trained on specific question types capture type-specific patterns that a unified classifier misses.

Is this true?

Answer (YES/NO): NO